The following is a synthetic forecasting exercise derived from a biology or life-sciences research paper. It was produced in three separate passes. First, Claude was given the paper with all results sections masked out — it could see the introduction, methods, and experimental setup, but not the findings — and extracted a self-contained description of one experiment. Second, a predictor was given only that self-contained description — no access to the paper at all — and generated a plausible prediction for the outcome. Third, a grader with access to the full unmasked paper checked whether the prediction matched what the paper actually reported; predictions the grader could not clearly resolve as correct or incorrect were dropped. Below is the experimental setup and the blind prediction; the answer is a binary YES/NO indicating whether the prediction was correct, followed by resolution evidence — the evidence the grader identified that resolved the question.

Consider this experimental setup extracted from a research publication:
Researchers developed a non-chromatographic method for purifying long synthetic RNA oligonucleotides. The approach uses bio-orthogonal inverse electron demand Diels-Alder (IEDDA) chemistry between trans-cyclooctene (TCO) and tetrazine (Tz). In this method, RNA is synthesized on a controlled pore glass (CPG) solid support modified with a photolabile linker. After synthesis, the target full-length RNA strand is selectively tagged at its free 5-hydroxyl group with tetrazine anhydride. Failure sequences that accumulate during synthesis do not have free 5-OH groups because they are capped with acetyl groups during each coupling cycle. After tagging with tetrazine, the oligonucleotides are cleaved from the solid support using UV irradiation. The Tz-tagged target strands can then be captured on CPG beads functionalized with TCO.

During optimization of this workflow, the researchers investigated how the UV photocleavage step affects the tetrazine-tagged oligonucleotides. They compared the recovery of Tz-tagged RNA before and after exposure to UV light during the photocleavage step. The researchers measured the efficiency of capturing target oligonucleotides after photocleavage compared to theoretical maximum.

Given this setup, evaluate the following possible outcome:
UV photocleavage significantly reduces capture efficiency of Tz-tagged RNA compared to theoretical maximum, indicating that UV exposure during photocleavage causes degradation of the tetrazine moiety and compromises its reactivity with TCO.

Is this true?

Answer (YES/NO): YES